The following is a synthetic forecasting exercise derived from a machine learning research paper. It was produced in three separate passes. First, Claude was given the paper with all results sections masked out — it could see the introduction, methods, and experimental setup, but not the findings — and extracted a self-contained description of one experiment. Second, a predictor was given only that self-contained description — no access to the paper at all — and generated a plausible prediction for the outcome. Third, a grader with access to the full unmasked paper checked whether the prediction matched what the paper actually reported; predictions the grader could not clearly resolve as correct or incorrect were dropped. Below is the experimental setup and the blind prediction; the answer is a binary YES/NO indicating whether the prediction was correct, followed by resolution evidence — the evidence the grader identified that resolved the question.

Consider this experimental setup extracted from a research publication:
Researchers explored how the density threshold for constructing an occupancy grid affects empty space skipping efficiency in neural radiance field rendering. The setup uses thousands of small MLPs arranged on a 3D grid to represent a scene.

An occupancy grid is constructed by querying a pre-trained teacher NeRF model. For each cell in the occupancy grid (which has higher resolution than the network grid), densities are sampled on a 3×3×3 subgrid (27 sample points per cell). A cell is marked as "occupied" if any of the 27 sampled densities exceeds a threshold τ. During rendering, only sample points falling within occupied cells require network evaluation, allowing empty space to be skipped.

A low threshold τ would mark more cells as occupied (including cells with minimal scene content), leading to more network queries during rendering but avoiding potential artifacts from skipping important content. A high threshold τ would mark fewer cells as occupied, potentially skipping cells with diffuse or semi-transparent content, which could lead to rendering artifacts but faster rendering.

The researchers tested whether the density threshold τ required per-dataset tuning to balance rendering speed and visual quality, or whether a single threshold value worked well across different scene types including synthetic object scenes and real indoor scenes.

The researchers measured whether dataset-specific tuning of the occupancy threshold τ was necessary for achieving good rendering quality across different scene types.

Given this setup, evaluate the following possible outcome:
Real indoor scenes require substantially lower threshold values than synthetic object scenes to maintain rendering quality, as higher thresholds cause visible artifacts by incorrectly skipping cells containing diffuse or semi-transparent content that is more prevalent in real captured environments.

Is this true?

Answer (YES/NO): NO